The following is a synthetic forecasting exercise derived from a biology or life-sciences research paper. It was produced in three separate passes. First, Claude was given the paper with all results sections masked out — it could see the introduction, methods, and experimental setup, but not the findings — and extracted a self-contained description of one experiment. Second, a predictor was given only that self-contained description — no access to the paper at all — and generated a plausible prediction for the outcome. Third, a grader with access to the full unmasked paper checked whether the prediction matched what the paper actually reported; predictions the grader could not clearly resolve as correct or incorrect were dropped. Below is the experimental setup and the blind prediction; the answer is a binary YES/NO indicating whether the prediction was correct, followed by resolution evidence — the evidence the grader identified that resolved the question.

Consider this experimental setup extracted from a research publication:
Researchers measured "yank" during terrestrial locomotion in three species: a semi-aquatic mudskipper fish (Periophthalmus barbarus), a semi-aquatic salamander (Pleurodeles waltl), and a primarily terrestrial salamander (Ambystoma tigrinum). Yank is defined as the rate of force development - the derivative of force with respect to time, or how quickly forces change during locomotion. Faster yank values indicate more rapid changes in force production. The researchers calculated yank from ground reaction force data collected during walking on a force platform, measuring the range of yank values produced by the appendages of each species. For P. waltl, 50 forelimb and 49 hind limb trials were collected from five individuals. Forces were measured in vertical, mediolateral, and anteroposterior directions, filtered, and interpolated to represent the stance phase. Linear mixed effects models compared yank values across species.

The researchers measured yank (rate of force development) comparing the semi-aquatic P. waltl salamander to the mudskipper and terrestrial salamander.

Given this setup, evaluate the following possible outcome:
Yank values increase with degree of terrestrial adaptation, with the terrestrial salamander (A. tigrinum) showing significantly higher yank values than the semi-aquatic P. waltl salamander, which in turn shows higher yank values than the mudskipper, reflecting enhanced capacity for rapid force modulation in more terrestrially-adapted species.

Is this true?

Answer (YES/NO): NO